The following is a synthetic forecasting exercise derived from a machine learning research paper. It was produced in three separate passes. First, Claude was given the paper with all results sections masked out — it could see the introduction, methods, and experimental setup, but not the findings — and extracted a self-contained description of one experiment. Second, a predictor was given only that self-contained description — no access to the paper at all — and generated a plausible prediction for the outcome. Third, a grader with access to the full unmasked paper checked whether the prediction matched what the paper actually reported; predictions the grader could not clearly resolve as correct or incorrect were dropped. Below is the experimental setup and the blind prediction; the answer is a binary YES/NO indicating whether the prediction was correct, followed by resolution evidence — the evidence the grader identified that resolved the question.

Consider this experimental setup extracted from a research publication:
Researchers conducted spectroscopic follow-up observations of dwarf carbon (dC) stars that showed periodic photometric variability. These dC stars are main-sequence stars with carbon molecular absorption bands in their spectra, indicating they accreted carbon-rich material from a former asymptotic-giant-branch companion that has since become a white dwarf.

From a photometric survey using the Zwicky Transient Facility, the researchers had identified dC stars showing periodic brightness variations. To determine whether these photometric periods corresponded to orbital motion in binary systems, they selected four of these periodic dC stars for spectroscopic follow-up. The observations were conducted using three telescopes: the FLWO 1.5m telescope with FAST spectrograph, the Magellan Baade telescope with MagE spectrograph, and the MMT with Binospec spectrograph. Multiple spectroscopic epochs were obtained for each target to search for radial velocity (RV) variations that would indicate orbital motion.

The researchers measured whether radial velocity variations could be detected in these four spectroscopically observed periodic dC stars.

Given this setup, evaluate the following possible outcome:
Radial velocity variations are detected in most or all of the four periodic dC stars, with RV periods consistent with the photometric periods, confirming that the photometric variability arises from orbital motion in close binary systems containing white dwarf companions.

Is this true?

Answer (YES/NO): NO